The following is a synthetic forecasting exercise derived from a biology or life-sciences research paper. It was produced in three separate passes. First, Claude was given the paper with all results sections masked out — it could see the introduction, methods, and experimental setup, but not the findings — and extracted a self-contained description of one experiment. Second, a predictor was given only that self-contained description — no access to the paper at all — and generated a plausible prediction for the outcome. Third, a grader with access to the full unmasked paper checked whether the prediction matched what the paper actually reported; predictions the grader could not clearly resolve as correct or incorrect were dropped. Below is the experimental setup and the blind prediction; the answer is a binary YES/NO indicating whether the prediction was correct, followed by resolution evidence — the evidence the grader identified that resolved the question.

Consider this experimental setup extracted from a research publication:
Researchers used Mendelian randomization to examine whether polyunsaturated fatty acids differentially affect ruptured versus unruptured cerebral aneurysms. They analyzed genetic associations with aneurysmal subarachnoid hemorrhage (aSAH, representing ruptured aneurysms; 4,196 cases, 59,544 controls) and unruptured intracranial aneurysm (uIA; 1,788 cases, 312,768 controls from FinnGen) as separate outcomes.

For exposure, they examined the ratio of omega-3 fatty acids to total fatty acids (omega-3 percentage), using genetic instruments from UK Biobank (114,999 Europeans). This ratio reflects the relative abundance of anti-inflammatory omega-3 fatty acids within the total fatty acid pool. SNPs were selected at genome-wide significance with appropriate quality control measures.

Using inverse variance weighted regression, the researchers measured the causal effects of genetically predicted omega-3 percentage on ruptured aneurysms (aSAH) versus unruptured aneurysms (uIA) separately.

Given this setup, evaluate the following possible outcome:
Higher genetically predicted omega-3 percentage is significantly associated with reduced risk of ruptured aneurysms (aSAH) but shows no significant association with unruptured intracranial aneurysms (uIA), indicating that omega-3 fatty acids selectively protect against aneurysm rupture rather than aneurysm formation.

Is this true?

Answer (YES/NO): YES